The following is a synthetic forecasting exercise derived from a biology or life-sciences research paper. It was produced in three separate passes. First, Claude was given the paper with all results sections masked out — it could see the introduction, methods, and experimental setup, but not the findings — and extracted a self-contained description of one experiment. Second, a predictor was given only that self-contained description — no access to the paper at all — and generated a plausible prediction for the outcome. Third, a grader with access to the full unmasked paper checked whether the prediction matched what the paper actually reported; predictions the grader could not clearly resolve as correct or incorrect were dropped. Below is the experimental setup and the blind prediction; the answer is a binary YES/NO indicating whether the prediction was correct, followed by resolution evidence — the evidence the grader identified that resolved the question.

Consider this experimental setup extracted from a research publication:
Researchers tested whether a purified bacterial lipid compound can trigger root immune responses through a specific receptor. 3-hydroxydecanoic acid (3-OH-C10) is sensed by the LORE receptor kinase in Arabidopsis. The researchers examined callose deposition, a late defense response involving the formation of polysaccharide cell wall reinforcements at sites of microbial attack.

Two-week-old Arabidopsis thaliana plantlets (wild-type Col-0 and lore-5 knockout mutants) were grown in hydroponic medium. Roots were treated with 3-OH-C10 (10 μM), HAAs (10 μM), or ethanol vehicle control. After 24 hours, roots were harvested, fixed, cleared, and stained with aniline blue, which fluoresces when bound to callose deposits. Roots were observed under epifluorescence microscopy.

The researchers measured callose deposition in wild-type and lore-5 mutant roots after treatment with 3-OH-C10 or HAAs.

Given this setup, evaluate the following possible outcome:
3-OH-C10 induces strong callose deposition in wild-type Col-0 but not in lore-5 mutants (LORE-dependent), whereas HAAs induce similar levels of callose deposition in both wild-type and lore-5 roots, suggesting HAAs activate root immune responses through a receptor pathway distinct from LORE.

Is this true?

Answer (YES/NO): NO